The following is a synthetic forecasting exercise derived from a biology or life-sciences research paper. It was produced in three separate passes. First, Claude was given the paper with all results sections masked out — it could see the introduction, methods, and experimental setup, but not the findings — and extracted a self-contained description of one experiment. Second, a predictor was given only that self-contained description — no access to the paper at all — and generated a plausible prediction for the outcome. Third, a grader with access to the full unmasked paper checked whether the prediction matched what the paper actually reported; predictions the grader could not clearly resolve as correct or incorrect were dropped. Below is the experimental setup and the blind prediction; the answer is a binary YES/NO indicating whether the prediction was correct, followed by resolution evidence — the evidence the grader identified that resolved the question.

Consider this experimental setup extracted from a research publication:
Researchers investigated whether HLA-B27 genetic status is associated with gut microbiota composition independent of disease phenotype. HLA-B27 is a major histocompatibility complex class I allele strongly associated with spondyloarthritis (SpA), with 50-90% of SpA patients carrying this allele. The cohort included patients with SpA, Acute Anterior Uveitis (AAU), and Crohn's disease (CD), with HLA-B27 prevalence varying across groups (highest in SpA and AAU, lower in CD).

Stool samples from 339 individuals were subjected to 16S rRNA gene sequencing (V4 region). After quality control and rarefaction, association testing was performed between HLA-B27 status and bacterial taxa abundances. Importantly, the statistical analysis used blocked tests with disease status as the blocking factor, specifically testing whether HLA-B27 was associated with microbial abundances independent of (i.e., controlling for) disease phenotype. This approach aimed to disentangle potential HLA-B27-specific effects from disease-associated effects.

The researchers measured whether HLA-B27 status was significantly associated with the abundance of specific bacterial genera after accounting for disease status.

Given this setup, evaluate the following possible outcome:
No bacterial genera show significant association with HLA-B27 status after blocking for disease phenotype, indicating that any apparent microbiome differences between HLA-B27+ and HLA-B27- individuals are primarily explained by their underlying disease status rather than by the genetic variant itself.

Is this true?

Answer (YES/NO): NO